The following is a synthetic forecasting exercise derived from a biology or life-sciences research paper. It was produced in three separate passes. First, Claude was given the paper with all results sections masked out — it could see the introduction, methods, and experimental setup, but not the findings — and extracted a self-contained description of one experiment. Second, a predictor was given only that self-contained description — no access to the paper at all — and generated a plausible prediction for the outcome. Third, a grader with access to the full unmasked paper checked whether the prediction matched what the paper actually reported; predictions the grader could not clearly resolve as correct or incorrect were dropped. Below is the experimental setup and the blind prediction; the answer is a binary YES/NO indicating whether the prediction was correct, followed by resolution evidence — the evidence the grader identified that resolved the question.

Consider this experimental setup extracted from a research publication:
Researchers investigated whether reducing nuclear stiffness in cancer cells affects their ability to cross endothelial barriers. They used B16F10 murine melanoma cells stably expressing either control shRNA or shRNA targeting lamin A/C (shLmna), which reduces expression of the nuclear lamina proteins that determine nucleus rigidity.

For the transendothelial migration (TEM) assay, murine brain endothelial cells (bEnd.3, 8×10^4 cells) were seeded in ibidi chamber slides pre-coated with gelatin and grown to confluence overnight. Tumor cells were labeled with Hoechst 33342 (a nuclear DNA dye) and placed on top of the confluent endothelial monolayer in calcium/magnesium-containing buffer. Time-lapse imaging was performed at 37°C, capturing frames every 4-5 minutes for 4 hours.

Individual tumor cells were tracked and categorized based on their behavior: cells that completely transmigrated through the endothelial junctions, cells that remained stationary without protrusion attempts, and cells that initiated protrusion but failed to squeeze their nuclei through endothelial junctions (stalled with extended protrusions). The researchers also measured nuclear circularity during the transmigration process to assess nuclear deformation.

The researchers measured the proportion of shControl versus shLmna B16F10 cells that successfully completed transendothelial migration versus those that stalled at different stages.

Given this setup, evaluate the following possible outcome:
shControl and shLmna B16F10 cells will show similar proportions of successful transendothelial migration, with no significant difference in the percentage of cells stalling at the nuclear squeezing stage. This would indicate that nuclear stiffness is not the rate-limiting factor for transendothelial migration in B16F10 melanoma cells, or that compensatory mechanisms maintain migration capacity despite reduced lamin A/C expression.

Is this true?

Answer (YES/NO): YES